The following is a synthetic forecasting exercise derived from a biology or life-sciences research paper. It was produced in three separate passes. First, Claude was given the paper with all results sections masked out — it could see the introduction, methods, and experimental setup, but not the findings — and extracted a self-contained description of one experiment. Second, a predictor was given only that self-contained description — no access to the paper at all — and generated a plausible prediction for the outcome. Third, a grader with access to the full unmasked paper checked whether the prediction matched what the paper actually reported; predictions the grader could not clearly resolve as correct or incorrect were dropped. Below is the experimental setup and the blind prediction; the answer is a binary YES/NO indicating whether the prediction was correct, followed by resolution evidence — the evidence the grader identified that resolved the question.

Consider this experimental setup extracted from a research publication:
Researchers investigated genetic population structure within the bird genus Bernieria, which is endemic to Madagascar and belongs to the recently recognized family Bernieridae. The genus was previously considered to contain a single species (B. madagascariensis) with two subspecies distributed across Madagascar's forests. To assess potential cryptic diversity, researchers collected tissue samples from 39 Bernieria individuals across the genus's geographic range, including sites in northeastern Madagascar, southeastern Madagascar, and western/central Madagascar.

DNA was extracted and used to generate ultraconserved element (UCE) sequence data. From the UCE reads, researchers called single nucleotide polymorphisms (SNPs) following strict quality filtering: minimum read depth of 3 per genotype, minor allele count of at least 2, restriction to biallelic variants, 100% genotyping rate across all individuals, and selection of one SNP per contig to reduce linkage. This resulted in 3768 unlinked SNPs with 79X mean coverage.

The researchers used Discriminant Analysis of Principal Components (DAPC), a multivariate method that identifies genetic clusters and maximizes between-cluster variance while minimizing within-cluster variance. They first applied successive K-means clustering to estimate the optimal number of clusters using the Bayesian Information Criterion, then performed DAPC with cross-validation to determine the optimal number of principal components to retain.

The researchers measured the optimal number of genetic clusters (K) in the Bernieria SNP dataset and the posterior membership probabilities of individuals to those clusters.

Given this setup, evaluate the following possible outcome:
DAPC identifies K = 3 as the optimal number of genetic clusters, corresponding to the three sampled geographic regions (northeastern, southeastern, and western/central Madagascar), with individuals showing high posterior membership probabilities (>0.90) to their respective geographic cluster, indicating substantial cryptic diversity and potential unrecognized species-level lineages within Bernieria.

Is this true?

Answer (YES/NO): YES